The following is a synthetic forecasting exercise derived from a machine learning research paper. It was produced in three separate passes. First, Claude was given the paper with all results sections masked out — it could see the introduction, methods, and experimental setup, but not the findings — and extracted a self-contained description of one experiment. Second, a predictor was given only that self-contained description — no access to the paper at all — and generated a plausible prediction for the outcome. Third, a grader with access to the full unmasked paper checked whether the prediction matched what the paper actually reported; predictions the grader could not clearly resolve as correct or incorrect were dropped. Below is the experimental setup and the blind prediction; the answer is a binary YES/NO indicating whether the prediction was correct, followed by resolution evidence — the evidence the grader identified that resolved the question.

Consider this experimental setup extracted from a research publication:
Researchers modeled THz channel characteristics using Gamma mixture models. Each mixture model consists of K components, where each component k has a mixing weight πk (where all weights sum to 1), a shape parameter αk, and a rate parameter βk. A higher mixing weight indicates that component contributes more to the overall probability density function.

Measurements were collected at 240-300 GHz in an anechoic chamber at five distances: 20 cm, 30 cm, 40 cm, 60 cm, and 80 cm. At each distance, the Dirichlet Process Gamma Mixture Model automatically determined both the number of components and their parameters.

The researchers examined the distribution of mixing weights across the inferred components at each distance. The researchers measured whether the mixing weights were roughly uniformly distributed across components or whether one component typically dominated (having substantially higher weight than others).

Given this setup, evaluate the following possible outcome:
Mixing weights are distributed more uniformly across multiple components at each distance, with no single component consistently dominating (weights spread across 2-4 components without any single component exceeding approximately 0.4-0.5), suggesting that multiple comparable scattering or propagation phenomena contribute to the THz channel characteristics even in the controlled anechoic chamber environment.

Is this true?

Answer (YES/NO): NO